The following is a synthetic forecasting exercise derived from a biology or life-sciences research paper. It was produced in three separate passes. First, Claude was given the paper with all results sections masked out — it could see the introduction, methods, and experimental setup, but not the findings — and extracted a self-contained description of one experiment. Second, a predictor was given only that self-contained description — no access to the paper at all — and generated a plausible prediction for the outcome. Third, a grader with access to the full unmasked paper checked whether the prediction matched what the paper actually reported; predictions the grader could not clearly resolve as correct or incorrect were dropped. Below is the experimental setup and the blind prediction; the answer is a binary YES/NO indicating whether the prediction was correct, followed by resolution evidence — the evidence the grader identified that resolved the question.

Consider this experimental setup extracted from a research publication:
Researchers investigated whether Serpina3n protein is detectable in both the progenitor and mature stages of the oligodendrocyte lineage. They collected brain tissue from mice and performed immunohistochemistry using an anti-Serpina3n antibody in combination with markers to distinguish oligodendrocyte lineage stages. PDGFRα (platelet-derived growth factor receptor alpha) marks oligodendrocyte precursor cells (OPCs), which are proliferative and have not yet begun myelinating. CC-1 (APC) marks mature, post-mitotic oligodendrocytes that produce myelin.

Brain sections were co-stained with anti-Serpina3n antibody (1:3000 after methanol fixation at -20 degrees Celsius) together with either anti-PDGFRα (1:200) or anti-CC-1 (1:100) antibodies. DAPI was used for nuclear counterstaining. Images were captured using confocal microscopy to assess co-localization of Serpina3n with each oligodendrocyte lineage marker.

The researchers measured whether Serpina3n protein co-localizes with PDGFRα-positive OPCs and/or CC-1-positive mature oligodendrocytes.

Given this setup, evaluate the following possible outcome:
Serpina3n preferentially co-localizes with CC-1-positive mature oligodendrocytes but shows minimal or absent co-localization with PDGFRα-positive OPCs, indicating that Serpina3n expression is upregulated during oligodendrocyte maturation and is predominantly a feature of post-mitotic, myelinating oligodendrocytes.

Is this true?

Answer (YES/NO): YES